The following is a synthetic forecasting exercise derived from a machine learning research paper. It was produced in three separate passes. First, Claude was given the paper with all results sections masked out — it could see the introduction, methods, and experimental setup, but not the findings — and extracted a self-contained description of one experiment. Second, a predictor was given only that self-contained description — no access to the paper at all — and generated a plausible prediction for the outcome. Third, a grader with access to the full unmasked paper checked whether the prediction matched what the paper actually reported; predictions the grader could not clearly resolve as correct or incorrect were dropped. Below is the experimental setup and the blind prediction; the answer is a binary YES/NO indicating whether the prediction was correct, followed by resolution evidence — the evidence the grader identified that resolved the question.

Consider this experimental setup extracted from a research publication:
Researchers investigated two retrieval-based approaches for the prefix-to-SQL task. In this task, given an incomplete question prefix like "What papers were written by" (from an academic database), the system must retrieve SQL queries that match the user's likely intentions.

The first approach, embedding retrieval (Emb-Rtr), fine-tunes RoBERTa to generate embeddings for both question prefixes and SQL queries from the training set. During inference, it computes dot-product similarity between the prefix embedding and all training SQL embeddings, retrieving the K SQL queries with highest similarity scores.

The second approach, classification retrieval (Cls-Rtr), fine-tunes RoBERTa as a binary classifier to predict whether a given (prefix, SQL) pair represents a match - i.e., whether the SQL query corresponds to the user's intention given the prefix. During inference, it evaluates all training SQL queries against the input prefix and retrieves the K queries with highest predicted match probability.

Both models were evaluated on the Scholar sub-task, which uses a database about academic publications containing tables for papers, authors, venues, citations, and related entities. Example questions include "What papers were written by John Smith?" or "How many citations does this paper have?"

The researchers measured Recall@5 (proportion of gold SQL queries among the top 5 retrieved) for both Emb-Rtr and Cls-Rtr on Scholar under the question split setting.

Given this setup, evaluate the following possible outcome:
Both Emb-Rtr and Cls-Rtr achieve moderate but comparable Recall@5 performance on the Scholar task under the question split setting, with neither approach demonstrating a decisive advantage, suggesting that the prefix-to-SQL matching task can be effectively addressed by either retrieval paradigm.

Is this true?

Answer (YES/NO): NO